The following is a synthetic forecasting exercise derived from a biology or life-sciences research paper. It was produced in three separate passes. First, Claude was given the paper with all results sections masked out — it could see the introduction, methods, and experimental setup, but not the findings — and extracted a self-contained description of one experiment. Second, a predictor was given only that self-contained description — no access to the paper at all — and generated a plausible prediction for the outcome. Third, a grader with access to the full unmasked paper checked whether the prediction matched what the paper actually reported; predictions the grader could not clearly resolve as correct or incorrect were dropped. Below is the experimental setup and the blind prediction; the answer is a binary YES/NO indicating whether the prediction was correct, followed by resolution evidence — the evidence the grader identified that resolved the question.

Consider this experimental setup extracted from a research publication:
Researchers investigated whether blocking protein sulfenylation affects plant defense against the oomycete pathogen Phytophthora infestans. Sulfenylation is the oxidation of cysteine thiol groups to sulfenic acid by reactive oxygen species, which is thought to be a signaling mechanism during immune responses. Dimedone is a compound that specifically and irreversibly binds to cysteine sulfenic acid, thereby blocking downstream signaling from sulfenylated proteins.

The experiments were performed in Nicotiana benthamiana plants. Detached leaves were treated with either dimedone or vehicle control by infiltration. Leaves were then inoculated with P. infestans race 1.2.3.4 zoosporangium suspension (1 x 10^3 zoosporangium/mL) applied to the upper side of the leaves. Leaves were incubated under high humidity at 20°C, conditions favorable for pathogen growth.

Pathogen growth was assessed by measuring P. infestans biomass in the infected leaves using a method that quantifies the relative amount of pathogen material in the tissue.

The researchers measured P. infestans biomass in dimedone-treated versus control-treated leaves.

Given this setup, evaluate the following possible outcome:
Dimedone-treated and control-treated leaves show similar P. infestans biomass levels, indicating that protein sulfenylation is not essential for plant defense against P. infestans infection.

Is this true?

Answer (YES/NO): NO